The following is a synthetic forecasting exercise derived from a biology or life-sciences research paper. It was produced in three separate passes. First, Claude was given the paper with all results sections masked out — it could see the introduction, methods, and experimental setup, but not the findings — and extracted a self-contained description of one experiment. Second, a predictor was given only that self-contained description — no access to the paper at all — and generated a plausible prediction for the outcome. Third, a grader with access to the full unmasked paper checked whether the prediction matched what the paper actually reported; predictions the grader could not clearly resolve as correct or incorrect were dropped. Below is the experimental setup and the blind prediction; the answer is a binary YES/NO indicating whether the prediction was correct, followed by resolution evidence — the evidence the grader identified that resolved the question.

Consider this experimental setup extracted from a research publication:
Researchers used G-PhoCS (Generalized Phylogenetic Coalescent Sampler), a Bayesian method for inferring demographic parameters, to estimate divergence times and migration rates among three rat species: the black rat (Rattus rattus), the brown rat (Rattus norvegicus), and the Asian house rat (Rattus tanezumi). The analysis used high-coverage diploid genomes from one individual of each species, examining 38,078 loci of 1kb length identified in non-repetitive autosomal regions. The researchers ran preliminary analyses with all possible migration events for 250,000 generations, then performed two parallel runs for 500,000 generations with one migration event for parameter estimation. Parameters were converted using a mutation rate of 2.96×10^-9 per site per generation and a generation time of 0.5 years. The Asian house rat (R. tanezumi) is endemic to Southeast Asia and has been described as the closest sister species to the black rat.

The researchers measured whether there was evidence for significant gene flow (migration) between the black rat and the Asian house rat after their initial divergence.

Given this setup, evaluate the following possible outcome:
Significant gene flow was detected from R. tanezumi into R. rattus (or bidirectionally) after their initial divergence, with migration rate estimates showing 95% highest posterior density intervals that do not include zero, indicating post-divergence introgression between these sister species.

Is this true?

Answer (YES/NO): NO